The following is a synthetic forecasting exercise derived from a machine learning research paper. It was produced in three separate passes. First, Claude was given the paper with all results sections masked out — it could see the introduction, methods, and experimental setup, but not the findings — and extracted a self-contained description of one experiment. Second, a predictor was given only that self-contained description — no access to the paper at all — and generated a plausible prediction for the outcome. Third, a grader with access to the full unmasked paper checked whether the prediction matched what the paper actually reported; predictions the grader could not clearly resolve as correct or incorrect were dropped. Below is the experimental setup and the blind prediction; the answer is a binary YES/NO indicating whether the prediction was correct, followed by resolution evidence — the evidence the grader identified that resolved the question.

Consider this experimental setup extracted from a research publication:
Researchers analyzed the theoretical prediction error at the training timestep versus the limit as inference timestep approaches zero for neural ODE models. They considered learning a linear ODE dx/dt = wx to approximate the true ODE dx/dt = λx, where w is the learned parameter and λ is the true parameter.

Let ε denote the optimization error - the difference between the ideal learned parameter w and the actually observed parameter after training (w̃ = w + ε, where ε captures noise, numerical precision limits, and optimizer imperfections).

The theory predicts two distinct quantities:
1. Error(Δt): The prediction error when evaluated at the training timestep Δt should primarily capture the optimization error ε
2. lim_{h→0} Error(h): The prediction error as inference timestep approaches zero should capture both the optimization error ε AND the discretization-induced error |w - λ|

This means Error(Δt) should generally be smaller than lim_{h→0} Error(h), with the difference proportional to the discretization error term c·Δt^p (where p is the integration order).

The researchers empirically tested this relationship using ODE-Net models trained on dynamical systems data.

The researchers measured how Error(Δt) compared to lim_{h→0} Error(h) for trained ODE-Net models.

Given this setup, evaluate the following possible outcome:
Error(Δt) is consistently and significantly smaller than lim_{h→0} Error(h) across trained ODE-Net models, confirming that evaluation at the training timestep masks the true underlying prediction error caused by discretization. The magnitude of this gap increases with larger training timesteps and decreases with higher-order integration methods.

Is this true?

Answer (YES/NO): YES